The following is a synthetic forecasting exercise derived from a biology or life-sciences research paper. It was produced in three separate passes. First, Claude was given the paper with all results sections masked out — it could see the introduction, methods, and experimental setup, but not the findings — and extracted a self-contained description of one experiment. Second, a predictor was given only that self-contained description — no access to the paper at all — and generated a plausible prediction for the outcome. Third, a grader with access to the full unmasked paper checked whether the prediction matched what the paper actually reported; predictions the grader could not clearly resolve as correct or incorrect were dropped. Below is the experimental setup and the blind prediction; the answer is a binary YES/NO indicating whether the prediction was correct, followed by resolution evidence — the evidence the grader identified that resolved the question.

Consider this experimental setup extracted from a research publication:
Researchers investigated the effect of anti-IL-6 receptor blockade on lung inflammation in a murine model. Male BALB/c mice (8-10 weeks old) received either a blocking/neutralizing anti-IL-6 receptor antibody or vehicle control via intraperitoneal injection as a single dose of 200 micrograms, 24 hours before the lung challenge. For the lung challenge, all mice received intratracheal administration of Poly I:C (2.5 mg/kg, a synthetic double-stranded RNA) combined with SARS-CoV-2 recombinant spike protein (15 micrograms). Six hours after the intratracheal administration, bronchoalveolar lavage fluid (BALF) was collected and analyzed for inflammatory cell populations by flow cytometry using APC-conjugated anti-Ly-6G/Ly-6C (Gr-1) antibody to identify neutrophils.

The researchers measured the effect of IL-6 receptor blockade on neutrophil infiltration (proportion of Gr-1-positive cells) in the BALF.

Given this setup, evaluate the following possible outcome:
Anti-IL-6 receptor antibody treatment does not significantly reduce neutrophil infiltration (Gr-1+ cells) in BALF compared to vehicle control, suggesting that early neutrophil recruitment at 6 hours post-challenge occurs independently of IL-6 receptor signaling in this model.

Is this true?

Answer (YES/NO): YES